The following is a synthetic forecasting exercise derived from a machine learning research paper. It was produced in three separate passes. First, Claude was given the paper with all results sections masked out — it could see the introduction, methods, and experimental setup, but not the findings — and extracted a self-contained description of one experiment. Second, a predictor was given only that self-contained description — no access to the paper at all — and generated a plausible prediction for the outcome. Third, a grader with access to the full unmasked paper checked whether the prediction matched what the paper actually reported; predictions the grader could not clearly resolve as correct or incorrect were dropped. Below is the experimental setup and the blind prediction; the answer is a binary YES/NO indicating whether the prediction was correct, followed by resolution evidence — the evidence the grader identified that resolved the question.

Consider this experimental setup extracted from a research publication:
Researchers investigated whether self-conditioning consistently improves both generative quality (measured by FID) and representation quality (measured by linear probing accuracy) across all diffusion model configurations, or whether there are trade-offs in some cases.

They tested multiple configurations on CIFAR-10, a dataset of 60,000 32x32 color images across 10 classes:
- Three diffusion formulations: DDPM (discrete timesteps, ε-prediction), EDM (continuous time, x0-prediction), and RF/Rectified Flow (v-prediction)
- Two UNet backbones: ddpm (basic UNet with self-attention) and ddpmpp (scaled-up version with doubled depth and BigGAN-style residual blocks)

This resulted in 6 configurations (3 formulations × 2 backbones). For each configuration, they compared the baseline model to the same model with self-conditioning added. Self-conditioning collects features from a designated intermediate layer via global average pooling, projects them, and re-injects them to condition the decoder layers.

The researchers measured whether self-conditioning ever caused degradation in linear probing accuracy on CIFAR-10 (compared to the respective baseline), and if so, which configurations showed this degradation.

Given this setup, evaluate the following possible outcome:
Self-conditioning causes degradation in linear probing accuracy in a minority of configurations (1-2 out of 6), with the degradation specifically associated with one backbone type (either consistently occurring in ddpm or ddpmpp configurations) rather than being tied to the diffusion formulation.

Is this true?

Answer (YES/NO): NO